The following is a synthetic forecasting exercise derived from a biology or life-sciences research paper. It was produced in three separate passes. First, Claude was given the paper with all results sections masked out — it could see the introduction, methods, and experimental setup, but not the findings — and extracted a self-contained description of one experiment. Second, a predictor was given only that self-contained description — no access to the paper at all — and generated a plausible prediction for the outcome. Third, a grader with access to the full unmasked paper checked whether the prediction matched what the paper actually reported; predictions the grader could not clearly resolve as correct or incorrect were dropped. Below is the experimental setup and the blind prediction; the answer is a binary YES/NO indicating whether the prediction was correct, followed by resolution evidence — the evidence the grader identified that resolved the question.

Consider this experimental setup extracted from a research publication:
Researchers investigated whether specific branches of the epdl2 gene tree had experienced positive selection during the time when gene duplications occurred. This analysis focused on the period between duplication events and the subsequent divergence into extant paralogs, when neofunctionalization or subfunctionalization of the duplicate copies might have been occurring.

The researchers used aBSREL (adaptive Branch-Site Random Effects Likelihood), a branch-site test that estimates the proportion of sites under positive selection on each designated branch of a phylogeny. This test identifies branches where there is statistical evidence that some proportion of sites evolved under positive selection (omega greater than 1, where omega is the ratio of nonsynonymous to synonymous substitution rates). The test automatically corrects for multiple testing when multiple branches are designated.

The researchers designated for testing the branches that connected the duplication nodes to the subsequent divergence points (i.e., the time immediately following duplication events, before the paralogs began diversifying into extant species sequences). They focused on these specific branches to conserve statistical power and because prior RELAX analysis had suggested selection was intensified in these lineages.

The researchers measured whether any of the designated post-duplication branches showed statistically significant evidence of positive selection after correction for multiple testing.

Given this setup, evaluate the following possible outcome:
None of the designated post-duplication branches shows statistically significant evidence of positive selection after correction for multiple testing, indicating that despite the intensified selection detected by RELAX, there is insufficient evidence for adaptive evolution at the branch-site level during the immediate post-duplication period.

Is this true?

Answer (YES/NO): NO